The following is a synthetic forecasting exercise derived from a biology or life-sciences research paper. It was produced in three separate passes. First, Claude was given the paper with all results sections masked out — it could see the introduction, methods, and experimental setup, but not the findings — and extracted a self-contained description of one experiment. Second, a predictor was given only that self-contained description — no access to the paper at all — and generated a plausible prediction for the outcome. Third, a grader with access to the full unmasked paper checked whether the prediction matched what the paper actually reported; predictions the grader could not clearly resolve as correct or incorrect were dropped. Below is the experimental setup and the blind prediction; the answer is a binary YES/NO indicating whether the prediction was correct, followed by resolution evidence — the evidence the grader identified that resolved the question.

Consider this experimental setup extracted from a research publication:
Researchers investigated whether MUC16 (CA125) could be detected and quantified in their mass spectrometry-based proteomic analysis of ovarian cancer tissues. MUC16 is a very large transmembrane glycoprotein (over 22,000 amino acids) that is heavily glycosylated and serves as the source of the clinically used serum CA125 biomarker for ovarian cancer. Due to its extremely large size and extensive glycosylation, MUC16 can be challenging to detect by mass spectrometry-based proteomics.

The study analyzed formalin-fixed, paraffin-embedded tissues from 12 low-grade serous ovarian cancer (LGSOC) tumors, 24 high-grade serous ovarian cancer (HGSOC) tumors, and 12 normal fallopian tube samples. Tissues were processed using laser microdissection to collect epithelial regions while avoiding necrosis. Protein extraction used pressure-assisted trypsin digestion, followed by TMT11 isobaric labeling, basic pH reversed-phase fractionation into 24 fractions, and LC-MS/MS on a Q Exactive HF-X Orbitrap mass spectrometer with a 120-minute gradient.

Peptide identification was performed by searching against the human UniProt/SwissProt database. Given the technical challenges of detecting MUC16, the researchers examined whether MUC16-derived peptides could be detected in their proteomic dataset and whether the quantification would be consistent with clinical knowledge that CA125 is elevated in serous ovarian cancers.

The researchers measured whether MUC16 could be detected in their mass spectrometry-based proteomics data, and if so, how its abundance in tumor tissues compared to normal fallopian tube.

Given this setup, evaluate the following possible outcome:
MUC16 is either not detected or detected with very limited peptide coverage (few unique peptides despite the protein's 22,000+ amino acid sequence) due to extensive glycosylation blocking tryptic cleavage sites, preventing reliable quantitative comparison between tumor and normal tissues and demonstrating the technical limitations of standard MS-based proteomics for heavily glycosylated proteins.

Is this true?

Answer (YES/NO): NO